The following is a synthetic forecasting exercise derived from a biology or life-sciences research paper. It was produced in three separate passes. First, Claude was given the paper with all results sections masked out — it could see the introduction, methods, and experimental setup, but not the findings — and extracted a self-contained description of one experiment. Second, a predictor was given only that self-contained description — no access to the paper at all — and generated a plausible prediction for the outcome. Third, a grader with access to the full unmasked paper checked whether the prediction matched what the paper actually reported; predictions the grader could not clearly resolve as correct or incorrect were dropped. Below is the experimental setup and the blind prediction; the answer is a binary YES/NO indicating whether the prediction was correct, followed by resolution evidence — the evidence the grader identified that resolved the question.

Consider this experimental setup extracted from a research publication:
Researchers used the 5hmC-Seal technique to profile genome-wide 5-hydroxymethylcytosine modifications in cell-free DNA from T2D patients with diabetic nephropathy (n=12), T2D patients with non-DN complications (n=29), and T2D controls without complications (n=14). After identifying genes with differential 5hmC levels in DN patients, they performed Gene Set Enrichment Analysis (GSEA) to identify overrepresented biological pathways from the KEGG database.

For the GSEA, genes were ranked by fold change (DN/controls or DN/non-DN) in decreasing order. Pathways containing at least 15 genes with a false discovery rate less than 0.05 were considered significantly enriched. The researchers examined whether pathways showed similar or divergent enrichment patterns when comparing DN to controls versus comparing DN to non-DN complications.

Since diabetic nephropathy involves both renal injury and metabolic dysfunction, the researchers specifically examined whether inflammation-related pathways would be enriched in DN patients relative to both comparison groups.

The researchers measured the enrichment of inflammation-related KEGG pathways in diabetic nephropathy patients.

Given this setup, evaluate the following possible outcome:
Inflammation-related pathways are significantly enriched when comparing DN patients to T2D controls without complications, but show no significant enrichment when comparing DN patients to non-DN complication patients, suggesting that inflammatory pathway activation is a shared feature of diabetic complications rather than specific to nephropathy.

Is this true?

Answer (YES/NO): YES